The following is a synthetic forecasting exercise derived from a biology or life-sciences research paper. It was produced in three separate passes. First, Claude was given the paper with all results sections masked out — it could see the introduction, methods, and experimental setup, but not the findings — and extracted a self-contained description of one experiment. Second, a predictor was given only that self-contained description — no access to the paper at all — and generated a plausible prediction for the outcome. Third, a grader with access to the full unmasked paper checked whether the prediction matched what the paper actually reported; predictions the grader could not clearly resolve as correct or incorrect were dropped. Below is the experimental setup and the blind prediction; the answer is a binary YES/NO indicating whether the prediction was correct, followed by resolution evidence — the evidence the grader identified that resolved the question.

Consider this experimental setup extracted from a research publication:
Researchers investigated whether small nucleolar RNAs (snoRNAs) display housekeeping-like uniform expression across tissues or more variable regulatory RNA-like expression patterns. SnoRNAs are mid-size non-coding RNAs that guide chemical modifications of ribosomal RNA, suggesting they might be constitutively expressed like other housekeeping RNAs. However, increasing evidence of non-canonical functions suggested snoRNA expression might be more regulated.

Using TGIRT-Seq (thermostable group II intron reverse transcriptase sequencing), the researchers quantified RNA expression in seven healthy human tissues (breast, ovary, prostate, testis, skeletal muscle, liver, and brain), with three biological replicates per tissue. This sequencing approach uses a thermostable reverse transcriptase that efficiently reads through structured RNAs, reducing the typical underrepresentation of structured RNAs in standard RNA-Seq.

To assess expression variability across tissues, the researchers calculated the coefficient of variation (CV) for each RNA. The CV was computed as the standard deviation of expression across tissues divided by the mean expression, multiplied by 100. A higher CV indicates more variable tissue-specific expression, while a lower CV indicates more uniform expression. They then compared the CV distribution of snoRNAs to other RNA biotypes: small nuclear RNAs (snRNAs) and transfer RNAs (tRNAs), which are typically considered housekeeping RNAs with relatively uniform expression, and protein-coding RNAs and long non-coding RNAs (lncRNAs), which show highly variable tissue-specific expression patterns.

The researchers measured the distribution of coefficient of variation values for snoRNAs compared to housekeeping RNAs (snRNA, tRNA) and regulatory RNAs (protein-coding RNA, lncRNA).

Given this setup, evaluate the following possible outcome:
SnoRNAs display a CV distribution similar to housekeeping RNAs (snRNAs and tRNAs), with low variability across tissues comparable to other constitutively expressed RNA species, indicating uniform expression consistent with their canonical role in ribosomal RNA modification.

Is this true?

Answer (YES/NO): NO